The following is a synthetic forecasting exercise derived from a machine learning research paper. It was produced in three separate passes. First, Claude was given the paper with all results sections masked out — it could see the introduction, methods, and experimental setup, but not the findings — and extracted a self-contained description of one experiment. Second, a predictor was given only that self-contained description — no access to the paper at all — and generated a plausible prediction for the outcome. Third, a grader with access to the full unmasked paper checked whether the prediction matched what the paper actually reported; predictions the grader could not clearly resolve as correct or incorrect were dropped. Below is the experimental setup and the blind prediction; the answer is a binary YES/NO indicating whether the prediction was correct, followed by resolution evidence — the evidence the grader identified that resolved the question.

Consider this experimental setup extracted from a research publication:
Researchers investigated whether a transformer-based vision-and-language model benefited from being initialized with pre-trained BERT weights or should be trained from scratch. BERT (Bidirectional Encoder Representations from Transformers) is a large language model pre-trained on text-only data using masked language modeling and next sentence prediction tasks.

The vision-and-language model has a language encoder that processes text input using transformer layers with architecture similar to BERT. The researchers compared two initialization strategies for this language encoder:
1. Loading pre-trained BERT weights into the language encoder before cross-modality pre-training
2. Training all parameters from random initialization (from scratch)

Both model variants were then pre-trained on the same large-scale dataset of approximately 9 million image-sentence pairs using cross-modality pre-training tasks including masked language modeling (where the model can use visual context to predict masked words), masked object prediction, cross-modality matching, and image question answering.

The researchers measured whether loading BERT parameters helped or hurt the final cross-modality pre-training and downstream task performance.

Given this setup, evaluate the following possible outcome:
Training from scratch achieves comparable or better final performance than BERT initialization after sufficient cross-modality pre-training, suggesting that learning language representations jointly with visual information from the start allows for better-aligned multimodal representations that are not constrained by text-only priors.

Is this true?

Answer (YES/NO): YES